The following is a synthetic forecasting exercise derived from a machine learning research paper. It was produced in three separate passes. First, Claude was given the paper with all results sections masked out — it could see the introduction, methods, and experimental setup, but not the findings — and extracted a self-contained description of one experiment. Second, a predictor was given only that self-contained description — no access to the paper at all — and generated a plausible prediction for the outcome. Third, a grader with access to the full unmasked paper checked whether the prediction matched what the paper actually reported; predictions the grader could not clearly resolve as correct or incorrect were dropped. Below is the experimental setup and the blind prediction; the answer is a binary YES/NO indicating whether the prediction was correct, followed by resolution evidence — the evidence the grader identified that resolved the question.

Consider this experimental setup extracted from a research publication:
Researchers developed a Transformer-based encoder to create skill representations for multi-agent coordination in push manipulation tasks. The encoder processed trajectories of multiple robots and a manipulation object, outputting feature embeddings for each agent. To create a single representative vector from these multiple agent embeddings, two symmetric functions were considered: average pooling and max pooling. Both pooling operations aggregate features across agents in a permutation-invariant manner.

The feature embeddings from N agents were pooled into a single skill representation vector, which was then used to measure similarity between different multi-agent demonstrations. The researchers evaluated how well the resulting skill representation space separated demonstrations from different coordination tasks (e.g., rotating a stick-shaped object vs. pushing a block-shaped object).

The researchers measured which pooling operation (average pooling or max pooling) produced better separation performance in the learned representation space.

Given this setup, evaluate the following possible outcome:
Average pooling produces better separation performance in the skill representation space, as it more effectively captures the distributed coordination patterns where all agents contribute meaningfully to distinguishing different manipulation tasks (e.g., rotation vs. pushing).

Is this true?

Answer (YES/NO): YES